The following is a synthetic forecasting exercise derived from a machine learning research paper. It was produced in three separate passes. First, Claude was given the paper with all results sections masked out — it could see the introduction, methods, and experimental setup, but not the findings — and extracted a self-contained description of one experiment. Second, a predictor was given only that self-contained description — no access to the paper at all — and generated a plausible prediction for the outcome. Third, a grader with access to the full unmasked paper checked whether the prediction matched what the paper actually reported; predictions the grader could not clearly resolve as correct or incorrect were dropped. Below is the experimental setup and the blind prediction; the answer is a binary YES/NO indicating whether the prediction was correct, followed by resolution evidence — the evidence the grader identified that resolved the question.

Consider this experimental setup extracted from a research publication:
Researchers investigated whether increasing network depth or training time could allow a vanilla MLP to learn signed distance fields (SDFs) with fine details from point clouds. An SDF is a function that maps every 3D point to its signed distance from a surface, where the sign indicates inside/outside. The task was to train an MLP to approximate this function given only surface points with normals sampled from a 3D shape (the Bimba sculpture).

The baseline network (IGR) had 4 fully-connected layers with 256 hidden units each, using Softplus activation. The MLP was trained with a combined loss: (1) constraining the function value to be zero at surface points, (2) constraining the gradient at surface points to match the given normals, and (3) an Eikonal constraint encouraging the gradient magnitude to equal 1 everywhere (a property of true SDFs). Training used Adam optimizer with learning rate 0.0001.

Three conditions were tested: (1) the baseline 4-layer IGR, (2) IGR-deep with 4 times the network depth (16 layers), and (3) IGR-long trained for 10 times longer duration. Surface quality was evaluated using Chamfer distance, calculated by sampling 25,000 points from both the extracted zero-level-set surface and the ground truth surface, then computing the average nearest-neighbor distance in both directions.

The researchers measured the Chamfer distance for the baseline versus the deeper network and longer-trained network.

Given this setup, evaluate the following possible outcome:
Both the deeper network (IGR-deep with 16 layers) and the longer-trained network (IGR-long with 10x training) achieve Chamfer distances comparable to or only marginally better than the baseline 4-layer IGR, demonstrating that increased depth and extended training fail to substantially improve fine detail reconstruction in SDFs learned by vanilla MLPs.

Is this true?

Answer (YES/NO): NO